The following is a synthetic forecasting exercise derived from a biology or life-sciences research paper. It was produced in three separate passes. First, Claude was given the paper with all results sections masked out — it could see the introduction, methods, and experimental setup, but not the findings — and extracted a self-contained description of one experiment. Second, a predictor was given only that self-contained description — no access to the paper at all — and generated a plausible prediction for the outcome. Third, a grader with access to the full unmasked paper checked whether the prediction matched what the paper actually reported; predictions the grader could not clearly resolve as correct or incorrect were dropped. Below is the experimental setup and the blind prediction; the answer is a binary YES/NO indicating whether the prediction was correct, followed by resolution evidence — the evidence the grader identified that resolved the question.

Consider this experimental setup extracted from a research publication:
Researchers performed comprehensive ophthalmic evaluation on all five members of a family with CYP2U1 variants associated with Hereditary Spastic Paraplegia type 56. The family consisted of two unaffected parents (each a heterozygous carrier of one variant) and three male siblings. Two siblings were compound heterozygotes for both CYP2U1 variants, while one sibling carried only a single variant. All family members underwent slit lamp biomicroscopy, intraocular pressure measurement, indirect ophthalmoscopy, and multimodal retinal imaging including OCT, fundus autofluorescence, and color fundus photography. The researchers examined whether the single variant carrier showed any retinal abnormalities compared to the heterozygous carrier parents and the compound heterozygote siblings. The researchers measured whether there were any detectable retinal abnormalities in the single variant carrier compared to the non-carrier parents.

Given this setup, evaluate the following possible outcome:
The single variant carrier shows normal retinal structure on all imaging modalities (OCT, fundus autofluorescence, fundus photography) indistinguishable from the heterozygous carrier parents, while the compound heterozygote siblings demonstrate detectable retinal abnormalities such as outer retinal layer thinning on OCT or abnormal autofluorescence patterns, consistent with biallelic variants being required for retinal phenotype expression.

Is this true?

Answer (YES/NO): YES